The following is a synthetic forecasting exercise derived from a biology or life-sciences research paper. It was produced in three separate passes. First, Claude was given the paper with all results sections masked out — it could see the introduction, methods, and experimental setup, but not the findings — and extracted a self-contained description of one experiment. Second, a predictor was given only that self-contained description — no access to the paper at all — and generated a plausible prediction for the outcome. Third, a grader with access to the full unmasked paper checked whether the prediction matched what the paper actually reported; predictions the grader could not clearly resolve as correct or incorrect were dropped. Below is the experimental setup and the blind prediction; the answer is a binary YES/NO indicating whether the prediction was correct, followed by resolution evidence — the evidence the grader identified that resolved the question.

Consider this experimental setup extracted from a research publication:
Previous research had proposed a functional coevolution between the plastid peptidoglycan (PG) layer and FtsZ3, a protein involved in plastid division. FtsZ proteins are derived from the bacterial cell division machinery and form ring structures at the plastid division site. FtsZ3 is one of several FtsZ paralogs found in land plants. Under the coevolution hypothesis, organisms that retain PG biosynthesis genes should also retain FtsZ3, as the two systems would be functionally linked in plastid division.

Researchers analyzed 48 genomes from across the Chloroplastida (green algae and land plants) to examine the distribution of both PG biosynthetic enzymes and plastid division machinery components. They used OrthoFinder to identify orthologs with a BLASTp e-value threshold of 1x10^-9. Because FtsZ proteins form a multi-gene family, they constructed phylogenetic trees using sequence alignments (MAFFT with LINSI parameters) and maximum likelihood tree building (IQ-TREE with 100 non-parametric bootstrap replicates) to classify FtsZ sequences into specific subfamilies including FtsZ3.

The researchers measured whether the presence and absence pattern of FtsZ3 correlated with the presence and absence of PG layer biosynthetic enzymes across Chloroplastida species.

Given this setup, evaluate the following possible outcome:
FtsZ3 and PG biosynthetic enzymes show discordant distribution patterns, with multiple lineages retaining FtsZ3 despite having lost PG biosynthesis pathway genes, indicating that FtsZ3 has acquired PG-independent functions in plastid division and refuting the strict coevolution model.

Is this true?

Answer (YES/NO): NO